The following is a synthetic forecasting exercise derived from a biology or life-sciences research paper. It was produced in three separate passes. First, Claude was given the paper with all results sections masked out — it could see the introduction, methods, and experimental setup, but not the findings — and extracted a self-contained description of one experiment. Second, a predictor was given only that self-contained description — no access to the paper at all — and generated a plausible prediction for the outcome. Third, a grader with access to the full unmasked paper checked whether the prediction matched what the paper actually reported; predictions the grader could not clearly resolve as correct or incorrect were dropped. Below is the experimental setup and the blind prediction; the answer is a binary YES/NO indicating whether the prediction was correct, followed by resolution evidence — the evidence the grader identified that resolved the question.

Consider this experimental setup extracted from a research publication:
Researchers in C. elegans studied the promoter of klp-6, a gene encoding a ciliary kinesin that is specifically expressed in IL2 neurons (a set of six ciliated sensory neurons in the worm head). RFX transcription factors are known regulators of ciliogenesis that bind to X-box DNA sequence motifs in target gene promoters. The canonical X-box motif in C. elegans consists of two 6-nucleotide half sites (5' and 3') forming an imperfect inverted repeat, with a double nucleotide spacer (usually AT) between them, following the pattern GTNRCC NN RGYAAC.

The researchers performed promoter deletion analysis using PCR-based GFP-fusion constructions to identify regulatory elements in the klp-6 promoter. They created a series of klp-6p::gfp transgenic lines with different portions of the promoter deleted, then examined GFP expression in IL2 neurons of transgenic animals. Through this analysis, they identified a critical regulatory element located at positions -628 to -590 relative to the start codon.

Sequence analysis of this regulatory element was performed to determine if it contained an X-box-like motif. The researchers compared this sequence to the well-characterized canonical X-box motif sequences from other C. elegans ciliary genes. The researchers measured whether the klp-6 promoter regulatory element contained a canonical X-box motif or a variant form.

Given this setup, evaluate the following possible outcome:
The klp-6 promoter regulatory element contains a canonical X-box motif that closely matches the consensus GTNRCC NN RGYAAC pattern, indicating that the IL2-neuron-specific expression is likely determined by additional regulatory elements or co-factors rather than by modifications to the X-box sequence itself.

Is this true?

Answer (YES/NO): NO